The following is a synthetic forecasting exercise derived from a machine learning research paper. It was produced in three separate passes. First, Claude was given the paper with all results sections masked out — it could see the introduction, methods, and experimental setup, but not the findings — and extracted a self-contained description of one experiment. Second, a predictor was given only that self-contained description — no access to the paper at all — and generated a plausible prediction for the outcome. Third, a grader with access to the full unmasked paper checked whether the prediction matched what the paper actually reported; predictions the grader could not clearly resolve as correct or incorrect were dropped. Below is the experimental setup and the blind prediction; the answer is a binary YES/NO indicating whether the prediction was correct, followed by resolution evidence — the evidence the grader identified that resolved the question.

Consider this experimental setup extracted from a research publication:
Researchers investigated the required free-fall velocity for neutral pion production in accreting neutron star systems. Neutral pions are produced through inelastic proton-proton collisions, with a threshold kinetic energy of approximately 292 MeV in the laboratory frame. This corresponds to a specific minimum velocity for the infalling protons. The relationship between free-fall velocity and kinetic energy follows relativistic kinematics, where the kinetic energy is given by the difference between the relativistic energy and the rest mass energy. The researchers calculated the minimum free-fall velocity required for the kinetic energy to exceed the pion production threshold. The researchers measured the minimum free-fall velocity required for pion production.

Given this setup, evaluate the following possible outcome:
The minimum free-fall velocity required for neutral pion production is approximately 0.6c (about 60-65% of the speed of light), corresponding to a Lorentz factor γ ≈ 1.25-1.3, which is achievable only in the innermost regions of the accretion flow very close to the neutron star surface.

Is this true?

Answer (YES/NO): NO